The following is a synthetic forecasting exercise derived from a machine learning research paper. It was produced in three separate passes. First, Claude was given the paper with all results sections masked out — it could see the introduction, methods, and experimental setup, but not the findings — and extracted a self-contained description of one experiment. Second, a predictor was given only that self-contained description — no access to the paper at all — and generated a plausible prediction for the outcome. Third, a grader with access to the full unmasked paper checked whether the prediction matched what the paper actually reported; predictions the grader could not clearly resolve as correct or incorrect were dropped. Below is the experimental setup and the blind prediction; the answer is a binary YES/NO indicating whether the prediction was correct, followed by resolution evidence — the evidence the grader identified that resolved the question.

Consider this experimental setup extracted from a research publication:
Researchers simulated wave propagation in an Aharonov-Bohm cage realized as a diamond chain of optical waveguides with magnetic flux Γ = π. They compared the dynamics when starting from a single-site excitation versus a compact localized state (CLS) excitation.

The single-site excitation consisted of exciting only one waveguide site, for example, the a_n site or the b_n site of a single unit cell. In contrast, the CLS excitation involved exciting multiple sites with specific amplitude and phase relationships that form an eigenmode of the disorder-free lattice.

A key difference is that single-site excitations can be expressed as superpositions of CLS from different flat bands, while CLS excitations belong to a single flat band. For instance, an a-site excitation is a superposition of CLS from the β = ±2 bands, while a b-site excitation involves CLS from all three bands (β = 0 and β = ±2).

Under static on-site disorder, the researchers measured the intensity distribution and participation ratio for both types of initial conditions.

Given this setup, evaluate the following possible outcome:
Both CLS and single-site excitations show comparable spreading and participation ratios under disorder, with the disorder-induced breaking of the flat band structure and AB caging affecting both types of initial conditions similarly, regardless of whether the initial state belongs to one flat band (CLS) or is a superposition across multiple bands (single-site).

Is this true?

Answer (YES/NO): YES